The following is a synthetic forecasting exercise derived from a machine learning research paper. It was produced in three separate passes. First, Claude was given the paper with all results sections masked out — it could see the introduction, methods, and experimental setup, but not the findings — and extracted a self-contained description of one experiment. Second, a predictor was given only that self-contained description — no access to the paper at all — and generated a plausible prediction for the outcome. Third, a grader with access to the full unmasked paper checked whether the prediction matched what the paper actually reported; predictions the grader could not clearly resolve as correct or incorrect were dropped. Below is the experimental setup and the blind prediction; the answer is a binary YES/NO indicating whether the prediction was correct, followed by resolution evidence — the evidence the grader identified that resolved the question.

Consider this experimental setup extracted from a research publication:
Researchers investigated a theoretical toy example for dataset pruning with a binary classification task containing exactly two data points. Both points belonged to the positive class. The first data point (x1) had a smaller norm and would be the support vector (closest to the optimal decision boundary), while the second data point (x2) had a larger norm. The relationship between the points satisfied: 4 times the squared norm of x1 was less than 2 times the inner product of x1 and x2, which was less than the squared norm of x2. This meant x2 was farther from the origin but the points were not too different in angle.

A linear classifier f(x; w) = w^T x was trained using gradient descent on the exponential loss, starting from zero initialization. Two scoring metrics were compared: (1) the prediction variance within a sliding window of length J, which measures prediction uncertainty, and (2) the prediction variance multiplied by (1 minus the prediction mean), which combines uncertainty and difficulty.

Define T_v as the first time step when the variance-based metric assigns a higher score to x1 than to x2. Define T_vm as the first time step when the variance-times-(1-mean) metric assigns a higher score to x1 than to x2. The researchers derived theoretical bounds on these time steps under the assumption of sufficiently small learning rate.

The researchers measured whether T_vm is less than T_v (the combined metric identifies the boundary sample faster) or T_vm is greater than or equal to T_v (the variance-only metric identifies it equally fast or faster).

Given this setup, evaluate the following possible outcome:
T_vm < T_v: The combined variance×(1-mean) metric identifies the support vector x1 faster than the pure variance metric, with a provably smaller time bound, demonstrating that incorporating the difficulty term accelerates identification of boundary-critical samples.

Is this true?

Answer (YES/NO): YES